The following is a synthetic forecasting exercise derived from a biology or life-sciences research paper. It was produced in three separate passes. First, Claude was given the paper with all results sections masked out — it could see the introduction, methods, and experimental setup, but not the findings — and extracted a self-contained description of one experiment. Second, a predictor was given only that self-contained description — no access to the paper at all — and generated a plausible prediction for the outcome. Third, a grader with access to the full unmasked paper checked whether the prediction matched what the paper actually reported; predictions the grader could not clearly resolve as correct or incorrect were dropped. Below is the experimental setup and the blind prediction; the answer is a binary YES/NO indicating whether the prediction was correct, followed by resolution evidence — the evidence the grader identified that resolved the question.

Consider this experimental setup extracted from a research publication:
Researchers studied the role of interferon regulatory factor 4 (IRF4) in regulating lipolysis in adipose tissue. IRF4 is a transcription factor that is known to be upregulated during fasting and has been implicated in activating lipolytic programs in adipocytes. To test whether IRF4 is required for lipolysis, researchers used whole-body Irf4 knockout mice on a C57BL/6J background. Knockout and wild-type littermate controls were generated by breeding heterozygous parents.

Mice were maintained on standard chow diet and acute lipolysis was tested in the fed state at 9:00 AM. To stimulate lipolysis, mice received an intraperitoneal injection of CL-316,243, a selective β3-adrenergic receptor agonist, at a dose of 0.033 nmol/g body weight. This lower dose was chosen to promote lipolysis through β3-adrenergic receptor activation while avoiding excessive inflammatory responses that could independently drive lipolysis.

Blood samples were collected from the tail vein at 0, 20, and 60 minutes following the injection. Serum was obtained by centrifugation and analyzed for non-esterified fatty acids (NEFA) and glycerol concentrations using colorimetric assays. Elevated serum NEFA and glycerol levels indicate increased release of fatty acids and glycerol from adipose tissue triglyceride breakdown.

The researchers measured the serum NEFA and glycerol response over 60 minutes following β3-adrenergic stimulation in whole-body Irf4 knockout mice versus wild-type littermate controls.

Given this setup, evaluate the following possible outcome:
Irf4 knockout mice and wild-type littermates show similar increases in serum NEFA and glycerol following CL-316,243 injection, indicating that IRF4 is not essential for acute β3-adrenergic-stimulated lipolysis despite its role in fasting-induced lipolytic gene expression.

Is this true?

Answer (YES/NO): NO